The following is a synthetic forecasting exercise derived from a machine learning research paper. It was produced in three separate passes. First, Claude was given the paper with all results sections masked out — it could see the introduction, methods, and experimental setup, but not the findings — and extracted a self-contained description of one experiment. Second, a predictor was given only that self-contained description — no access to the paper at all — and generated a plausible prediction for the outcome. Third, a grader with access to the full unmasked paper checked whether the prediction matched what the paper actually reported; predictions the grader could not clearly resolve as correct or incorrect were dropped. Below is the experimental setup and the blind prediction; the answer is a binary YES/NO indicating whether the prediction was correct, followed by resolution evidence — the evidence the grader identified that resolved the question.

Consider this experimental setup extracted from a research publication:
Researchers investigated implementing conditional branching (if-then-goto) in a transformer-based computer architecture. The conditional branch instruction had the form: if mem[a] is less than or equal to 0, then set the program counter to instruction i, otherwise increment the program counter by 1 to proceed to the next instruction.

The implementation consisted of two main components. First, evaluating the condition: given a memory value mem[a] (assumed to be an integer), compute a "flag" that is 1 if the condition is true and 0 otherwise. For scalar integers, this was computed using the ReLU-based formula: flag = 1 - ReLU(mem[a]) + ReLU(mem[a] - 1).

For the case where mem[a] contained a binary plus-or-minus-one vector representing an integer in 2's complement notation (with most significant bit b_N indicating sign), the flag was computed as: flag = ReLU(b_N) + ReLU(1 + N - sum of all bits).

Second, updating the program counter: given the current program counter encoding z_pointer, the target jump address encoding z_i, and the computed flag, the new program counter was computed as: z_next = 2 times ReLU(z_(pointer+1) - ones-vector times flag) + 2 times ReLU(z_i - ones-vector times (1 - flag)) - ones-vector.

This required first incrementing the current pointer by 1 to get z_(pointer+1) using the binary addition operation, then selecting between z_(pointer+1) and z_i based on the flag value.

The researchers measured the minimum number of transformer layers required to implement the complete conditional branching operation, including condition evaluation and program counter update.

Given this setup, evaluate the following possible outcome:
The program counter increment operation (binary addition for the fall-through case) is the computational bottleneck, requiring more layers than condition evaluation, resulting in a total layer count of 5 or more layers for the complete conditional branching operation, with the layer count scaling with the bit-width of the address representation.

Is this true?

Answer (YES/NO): NO